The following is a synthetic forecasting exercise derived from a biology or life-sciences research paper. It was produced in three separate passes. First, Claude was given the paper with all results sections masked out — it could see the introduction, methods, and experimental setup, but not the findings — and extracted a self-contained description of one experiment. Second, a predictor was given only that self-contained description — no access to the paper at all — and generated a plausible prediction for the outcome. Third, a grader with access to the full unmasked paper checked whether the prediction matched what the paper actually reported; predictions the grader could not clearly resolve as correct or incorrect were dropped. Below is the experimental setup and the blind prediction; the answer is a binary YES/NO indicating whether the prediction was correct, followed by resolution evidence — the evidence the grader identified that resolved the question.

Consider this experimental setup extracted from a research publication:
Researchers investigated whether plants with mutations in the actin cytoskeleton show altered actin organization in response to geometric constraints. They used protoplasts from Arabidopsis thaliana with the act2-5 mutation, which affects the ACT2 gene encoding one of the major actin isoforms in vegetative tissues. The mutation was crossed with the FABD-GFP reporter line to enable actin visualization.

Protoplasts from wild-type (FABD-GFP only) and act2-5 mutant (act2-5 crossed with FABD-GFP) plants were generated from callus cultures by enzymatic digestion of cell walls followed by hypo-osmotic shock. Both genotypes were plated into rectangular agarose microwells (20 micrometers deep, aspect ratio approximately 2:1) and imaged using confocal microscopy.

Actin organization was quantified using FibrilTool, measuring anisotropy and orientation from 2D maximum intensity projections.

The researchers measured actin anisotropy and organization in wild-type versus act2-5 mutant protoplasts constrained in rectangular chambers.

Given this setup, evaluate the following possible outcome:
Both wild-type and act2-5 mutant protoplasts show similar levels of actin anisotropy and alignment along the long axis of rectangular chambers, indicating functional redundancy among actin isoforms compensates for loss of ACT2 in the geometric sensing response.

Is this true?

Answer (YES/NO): NO